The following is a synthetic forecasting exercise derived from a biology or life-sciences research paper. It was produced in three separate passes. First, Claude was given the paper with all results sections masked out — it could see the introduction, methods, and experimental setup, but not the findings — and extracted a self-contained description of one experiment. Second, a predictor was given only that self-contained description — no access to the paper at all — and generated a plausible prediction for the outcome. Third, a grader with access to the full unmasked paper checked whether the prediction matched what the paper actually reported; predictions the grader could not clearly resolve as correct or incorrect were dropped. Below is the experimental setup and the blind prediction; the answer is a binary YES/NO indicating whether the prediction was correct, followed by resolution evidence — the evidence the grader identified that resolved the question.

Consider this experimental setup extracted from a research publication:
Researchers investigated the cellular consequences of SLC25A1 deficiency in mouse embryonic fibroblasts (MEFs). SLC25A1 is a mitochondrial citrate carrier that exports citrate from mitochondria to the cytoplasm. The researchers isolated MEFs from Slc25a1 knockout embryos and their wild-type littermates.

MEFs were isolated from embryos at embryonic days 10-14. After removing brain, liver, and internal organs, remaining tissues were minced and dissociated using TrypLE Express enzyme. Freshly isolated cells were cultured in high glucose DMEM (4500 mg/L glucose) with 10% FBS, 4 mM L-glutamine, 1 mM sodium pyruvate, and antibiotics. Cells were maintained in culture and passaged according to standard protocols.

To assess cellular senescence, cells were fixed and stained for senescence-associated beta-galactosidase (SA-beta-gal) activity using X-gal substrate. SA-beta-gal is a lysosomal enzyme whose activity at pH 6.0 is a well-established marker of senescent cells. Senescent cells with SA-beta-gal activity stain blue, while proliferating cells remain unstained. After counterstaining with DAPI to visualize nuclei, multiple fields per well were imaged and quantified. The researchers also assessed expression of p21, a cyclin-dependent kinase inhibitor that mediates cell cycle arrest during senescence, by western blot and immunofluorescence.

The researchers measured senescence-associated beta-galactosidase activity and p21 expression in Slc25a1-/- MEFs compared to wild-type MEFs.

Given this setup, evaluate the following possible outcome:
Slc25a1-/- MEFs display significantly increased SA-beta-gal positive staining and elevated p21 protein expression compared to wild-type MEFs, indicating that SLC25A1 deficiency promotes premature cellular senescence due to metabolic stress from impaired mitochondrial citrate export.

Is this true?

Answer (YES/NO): YES